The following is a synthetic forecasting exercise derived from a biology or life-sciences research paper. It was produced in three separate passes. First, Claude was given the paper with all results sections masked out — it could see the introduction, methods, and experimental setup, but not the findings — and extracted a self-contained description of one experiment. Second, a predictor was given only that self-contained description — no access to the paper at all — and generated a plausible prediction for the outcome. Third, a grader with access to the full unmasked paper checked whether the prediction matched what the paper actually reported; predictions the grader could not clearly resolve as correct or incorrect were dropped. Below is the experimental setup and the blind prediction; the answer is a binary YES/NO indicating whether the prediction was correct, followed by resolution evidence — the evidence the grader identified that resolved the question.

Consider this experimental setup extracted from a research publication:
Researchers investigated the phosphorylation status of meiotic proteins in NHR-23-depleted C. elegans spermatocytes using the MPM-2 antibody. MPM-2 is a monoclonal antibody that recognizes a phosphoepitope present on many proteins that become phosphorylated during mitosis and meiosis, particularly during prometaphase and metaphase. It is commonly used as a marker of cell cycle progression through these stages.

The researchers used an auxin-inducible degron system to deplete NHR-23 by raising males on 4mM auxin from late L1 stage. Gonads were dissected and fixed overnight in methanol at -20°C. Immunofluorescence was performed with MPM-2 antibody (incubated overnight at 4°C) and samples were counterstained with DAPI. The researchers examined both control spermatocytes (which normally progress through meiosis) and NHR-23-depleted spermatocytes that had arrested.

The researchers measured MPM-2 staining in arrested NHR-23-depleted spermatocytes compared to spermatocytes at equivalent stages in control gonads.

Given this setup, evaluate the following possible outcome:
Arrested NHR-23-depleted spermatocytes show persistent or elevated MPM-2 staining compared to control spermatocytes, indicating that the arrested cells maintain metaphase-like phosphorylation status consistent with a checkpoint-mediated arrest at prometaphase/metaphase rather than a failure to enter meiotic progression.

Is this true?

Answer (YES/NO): YES